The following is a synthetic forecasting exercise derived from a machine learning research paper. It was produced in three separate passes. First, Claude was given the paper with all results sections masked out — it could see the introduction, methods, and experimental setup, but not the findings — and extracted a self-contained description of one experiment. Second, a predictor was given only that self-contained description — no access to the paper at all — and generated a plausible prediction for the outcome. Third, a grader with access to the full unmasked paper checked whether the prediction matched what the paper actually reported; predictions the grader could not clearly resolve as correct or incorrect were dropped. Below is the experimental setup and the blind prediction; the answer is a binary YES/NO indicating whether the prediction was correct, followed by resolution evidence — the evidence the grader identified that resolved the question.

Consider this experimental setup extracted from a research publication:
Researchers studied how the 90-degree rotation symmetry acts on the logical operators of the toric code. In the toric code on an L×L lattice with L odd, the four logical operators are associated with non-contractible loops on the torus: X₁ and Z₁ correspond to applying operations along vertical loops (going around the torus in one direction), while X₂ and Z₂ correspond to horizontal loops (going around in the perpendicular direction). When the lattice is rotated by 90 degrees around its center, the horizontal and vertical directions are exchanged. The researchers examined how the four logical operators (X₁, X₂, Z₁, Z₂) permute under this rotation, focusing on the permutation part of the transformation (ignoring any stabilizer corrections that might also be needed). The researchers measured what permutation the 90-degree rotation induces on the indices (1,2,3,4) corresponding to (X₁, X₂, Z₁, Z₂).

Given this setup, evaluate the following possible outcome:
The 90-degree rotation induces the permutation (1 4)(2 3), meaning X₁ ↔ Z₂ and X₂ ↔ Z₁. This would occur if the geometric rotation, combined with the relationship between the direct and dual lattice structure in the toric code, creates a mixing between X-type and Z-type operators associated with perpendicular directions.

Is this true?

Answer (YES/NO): NO